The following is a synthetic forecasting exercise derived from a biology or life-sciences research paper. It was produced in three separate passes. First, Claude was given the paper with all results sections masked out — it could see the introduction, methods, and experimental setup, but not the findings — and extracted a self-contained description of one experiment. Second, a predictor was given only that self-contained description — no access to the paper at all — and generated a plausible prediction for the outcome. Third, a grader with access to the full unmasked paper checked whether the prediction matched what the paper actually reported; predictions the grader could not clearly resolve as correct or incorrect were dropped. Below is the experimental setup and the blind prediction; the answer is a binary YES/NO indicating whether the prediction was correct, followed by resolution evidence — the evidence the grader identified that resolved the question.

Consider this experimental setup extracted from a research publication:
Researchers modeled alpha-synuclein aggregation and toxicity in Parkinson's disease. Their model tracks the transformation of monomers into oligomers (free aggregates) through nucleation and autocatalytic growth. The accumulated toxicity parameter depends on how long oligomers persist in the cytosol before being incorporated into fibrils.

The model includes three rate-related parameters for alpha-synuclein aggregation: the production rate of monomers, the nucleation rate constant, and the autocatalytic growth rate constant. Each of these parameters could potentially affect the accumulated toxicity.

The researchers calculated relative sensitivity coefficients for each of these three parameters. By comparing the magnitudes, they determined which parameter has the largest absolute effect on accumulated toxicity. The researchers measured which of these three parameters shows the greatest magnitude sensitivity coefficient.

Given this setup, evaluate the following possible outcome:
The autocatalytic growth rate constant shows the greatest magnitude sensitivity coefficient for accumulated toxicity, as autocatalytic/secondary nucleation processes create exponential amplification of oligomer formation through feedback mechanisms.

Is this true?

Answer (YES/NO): NO